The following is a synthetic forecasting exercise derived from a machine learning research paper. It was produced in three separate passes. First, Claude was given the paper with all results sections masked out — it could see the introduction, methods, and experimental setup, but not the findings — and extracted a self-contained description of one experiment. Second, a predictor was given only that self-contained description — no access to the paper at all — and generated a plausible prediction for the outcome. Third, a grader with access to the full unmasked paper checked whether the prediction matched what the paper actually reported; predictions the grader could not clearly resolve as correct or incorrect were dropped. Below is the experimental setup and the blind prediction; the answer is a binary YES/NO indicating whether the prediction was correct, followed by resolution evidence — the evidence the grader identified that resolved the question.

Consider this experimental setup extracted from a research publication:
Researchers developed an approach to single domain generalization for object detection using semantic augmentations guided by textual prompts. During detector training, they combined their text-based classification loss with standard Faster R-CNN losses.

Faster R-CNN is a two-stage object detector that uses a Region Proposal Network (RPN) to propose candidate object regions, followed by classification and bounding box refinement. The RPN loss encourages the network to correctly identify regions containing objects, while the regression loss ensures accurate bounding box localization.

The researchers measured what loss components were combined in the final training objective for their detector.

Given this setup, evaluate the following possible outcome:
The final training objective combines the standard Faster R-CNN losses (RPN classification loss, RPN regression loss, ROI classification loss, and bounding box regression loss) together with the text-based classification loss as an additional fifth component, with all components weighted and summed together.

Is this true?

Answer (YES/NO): NO